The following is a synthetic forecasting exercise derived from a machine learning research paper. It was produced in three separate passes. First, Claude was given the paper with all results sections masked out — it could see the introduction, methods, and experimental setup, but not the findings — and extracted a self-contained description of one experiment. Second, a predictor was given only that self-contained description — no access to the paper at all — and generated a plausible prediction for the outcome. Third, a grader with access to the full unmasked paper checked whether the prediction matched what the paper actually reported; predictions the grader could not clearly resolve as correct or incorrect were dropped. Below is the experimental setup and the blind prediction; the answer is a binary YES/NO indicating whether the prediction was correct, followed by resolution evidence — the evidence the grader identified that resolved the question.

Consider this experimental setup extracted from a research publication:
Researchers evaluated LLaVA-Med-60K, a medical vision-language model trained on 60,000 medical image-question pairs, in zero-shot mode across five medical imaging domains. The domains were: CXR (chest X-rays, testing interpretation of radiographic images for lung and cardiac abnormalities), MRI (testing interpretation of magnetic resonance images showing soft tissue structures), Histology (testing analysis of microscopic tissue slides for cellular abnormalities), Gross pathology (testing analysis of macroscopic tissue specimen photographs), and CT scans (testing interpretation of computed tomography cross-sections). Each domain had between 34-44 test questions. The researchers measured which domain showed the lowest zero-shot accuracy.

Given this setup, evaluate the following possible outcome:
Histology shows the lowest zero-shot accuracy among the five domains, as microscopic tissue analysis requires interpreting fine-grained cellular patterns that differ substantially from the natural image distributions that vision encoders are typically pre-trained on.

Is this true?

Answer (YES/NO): NO